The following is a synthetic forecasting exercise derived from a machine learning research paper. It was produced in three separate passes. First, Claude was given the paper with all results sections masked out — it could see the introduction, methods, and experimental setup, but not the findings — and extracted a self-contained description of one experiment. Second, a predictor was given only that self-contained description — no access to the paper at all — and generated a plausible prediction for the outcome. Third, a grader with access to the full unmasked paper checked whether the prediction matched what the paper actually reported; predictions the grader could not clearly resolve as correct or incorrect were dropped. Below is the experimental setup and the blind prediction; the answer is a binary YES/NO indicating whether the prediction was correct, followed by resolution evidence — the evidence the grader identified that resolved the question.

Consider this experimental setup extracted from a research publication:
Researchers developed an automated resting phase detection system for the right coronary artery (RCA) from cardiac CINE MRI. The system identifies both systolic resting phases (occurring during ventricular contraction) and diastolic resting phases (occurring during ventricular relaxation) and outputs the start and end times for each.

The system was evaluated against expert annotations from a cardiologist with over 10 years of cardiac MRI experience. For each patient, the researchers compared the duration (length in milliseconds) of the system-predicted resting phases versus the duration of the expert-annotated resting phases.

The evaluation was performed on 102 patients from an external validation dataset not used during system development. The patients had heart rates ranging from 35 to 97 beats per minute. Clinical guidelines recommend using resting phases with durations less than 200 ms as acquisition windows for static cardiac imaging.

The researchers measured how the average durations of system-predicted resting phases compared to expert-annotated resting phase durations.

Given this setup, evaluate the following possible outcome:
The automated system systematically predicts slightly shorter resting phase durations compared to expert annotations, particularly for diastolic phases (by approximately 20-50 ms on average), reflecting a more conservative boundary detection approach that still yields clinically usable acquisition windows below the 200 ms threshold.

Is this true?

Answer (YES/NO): NO